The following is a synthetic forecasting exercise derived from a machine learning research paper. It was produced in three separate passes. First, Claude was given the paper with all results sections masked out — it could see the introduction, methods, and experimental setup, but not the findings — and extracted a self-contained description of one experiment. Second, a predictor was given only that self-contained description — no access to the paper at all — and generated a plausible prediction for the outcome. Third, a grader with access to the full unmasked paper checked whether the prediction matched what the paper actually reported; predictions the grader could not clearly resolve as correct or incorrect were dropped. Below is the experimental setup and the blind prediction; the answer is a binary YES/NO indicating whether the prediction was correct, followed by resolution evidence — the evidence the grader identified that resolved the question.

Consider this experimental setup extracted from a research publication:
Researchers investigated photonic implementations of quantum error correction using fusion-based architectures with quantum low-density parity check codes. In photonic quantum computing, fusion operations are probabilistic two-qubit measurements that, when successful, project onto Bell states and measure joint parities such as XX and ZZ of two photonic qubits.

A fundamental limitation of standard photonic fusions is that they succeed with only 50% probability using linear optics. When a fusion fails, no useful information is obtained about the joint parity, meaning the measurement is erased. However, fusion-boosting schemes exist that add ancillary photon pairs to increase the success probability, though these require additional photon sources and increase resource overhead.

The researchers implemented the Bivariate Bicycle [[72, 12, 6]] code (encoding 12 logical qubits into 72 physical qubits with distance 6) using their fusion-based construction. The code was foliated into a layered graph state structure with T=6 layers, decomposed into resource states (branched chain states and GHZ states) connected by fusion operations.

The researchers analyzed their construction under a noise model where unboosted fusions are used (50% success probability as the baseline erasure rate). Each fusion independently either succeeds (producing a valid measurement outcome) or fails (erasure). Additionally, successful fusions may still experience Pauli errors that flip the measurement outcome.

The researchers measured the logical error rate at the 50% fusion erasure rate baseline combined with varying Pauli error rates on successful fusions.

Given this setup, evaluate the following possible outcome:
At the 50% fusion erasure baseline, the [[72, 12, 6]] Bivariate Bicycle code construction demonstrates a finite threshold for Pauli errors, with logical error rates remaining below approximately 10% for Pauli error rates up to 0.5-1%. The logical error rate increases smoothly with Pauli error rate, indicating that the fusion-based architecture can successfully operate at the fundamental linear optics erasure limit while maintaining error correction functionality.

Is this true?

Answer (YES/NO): NO